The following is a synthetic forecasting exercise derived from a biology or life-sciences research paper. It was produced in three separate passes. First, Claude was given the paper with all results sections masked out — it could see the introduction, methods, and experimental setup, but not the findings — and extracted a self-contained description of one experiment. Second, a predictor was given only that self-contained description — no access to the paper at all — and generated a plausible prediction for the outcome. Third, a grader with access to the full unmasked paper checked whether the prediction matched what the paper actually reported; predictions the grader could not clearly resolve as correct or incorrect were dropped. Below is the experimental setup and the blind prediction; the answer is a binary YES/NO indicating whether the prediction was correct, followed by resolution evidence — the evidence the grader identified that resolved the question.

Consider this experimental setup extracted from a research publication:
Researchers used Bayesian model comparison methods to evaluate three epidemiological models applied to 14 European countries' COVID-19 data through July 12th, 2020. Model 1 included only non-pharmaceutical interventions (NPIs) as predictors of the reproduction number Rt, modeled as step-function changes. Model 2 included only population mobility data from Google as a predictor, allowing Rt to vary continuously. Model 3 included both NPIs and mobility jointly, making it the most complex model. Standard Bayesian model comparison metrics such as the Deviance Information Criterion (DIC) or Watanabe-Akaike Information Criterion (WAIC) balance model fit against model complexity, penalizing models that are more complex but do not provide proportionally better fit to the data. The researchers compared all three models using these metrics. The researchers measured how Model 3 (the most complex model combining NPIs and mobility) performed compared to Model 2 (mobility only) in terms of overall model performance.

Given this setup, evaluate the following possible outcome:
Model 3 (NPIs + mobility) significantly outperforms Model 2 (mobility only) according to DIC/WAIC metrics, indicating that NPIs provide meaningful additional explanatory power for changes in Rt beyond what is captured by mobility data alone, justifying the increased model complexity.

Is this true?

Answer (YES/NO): NO